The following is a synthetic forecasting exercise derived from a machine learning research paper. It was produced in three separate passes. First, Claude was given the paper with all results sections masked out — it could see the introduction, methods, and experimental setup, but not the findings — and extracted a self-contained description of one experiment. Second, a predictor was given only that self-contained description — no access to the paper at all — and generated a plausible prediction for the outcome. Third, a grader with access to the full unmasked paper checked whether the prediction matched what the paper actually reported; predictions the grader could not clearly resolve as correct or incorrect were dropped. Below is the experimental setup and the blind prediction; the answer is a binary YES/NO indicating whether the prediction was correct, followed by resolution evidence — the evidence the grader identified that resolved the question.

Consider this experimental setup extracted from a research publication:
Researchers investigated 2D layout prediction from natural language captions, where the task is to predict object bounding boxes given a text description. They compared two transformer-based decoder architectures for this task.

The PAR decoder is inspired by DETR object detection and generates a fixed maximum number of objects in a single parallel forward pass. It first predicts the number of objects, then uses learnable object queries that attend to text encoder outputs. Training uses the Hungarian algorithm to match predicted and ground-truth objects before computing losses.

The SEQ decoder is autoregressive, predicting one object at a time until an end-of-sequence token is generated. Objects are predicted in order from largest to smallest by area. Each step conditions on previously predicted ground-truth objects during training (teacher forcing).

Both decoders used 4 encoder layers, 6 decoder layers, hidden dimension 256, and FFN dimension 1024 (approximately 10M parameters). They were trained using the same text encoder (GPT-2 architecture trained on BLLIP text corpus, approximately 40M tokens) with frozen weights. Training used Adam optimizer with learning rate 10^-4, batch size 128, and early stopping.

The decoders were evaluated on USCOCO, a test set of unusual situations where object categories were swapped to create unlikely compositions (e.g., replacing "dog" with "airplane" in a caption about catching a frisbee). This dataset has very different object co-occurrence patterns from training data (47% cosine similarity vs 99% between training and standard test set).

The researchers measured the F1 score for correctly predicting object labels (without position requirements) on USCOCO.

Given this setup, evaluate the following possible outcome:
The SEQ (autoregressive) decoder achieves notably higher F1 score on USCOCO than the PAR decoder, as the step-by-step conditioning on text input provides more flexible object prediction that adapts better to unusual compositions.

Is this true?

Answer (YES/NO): NO